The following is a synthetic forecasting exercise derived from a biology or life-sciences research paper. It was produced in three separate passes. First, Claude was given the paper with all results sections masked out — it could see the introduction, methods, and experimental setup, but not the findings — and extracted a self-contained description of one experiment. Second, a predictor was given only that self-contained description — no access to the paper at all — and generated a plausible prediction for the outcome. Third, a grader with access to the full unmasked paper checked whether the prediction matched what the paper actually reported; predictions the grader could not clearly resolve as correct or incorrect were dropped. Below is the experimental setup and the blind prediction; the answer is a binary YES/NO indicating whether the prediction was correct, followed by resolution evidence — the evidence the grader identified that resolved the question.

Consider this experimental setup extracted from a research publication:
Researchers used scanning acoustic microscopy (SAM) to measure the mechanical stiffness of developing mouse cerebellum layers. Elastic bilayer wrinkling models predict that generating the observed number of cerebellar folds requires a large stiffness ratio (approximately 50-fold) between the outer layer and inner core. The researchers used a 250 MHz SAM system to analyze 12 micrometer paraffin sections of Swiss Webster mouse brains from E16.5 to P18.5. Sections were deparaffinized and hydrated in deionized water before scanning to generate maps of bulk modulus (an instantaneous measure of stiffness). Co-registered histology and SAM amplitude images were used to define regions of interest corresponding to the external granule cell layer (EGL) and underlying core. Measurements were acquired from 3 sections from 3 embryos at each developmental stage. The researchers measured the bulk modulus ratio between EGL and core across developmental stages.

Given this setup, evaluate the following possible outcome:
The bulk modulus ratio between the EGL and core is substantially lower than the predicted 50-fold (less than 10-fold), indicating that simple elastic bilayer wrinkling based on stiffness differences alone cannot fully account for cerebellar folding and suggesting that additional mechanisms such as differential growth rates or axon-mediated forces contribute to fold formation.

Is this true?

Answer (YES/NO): YES